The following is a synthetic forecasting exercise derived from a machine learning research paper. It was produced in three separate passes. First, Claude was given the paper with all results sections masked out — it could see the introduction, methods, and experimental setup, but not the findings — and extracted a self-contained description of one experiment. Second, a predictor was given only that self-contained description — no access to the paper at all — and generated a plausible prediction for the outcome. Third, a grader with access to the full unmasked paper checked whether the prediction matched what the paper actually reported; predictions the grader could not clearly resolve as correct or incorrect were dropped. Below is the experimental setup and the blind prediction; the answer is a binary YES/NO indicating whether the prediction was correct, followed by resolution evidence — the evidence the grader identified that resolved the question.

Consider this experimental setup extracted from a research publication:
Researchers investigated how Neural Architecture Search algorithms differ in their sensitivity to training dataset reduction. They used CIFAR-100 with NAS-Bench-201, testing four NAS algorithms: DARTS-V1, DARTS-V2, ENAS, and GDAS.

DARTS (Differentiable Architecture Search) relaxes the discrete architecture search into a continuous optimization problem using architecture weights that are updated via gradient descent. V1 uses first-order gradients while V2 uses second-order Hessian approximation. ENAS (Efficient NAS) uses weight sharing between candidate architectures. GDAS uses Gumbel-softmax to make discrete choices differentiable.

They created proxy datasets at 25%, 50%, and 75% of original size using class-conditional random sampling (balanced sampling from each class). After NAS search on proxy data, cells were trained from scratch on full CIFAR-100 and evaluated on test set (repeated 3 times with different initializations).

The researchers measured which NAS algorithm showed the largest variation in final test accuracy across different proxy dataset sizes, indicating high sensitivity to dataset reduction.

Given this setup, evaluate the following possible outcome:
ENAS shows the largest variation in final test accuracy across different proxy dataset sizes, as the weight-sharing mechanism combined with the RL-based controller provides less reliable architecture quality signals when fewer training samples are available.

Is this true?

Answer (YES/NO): NO